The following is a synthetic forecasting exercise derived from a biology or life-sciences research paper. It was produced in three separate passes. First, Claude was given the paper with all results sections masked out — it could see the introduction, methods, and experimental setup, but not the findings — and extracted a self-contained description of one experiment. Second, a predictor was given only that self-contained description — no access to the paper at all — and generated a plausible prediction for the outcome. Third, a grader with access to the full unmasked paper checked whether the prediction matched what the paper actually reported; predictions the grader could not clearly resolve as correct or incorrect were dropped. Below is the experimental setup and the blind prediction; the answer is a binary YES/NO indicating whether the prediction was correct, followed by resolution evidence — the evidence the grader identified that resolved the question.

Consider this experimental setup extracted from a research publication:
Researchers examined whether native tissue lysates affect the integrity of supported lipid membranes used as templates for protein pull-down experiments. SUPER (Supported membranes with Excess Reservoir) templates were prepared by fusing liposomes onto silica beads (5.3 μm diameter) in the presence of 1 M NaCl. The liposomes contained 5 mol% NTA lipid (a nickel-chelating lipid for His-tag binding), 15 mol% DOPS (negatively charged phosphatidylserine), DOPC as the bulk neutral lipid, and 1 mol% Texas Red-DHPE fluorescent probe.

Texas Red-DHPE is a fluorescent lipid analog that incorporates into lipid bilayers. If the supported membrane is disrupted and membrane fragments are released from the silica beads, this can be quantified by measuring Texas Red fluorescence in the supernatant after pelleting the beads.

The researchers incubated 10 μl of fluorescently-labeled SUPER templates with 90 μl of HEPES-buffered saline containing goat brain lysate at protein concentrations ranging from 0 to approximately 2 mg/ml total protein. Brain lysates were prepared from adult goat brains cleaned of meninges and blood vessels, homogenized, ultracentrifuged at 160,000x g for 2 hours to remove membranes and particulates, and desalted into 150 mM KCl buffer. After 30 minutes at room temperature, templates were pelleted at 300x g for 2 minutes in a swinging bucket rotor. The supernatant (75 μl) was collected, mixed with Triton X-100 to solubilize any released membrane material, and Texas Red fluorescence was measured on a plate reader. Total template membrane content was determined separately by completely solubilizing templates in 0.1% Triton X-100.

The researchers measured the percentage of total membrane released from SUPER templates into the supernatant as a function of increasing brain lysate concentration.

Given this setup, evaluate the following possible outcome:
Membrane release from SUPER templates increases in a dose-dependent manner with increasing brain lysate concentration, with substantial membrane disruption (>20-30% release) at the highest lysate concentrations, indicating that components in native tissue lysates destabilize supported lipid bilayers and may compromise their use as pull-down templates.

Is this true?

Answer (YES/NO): NO